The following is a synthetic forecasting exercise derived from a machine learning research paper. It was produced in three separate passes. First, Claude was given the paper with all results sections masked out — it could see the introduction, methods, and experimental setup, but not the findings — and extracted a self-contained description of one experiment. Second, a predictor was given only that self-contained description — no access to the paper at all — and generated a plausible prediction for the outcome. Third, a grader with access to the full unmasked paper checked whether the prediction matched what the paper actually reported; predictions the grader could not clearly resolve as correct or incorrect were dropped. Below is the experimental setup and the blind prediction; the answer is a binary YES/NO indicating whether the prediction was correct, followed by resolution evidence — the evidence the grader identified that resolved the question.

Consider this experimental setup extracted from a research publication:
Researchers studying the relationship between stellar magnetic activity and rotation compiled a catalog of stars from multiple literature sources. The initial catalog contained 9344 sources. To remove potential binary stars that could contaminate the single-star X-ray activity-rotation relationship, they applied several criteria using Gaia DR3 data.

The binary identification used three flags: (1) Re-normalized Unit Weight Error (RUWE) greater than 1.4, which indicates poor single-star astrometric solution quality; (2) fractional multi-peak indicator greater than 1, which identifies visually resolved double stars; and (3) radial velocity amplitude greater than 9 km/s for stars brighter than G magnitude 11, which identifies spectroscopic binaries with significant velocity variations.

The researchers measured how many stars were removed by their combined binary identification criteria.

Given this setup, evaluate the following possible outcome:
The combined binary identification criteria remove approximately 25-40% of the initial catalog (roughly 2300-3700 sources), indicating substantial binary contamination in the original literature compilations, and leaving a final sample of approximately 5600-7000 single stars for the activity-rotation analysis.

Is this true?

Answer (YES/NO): NO